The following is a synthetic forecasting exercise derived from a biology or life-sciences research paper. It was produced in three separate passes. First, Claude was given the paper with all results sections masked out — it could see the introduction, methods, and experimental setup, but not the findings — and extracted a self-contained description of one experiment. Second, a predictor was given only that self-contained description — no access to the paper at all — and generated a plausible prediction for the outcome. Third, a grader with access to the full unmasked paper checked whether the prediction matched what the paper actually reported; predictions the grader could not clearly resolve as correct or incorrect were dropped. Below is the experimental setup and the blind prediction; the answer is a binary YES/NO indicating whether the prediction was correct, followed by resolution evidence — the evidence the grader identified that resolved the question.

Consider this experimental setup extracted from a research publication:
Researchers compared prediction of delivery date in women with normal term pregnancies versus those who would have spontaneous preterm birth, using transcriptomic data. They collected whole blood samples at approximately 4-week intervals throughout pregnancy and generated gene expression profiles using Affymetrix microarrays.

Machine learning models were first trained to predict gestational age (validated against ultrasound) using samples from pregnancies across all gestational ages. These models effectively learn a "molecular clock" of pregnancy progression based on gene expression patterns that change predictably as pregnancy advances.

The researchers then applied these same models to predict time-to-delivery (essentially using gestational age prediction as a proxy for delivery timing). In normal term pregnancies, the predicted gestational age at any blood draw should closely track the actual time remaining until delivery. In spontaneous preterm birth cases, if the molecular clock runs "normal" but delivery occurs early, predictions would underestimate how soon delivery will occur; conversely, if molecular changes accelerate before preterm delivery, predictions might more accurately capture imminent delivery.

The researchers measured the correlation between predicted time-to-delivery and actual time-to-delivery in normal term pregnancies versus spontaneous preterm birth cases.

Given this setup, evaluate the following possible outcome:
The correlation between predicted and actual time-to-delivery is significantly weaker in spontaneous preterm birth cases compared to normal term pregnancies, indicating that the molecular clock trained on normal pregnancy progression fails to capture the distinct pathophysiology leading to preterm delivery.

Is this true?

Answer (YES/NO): NO